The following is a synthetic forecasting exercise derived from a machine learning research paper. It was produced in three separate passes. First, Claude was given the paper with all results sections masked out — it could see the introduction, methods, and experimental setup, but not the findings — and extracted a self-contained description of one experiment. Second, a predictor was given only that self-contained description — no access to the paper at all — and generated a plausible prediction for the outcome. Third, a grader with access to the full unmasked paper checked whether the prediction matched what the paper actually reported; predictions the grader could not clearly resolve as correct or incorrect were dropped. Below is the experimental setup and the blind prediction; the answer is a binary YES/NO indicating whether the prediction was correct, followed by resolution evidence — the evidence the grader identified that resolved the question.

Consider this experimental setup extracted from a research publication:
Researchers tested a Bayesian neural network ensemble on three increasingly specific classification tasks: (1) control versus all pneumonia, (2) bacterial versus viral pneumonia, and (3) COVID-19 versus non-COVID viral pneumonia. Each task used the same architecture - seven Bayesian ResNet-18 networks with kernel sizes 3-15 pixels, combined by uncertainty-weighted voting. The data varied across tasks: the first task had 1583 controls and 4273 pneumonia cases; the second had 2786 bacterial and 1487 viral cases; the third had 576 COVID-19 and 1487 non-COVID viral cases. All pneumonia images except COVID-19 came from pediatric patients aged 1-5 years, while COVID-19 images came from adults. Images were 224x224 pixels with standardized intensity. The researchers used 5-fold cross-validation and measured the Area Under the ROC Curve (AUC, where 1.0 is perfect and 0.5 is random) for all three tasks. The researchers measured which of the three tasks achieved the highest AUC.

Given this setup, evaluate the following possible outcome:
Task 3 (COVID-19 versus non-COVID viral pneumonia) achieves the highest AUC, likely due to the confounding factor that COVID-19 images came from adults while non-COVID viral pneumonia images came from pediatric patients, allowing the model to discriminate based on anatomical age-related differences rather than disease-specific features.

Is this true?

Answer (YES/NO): YES